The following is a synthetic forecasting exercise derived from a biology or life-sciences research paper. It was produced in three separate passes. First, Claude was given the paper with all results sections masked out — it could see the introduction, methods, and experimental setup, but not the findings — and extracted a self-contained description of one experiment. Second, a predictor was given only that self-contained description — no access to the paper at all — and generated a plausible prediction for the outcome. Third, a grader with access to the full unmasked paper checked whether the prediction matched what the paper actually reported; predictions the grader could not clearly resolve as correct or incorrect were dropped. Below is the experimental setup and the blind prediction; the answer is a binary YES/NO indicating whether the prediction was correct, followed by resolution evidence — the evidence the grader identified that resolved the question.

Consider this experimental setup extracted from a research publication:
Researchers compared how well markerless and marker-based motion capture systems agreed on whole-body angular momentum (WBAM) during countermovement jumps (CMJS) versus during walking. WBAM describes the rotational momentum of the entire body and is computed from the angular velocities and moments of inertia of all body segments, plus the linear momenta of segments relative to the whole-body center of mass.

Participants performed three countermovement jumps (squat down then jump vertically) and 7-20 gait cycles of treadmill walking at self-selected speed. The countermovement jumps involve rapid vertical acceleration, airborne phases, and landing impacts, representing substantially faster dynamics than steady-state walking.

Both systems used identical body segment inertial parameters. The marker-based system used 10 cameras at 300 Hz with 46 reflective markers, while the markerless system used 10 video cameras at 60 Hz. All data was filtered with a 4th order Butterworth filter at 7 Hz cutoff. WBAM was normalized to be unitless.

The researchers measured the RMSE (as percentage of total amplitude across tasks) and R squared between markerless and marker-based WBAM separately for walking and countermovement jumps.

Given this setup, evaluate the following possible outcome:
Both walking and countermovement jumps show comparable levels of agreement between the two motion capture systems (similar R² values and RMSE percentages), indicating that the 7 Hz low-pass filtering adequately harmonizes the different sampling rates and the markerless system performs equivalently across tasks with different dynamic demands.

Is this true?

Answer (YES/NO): NO